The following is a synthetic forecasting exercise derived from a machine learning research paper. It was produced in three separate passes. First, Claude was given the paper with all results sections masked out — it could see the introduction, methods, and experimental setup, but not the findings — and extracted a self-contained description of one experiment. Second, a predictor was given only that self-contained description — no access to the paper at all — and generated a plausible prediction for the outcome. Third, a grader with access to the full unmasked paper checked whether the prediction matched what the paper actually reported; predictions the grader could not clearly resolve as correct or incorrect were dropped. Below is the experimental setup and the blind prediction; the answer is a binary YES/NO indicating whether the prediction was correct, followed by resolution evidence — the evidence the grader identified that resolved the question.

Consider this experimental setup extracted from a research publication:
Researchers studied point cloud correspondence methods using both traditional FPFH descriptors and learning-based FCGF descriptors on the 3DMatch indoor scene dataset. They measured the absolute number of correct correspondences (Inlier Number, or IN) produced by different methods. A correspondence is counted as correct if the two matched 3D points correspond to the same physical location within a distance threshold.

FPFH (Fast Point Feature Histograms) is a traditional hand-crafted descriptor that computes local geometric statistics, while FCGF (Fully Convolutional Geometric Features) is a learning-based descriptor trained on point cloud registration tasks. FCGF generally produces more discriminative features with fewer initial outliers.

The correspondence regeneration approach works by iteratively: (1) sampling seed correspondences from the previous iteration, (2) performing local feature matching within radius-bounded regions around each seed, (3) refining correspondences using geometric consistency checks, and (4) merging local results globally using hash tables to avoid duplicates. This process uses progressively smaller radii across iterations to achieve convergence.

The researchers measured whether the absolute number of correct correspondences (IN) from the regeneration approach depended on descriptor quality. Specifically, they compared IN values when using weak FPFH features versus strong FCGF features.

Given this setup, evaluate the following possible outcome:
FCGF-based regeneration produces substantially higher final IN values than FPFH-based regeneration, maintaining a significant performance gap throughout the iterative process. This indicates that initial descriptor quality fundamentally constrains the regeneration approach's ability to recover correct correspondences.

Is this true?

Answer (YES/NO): NO